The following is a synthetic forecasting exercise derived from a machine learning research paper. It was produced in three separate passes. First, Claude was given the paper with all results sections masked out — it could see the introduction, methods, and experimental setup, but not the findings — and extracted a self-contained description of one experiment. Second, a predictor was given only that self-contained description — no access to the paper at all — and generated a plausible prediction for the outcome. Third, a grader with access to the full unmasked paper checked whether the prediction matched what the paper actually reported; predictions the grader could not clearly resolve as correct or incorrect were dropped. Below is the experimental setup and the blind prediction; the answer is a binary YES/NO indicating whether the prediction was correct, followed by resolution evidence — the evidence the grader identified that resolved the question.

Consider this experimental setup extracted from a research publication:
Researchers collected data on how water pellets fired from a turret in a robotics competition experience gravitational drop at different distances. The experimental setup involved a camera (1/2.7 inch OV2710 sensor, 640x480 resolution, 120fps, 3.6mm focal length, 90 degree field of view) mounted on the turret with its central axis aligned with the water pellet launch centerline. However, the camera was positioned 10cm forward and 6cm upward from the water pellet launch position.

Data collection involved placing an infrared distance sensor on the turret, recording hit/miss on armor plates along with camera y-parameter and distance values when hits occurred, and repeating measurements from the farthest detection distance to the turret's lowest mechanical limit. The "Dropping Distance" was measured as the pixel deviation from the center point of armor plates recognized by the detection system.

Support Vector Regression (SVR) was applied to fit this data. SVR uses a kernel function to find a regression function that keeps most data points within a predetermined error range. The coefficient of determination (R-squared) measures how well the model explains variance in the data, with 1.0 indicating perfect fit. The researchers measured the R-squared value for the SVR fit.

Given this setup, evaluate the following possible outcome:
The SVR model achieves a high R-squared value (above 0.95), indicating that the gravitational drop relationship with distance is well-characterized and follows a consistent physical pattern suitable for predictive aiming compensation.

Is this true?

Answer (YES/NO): YES